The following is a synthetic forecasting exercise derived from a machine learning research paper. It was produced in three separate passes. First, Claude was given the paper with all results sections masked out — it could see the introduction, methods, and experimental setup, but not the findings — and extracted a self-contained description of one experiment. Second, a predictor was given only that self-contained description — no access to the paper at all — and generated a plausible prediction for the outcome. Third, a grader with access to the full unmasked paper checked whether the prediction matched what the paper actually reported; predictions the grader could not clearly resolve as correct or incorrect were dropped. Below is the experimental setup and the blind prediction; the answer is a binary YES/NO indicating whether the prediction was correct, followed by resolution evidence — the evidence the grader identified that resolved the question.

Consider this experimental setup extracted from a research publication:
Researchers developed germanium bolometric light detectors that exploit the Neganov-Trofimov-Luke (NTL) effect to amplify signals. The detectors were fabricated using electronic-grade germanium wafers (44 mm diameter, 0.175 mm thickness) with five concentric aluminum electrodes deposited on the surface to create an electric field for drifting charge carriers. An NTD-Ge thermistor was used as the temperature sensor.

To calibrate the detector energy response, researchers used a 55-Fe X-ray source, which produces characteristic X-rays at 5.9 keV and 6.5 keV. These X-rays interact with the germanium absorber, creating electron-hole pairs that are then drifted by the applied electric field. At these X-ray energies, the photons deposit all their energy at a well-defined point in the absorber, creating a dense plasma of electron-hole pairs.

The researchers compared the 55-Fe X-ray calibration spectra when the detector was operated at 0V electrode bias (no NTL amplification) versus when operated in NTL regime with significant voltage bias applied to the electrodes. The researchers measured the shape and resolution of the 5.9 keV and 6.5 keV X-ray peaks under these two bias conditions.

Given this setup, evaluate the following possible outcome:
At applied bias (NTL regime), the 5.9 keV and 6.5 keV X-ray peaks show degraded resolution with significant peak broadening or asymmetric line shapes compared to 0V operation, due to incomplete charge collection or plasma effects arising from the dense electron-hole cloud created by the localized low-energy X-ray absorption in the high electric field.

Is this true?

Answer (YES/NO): YES